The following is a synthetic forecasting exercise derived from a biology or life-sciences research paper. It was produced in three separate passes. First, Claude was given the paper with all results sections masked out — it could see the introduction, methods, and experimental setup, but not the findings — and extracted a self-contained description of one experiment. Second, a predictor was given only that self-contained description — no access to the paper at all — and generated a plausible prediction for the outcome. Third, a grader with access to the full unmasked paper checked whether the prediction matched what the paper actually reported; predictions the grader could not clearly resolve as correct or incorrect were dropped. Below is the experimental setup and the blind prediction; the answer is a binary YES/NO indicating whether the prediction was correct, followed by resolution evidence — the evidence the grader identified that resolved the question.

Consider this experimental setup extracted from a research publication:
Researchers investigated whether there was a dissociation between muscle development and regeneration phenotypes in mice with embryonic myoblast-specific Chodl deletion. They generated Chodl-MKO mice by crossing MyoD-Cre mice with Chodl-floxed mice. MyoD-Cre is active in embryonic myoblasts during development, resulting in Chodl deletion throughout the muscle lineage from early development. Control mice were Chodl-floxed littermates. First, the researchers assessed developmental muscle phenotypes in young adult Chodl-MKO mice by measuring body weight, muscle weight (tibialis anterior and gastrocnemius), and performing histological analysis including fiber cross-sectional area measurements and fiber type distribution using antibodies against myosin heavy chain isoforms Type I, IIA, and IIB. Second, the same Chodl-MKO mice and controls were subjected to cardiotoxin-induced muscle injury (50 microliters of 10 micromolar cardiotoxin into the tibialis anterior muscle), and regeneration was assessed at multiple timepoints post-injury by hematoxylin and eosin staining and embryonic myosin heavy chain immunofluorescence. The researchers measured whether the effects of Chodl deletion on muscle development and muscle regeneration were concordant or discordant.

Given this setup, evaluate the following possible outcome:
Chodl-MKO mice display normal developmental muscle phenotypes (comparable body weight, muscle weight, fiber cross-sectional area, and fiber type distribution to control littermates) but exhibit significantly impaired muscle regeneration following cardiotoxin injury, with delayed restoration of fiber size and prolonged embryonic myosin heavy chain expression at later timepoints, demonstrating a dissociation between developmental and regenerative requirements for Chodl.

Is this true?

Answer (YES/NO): NO